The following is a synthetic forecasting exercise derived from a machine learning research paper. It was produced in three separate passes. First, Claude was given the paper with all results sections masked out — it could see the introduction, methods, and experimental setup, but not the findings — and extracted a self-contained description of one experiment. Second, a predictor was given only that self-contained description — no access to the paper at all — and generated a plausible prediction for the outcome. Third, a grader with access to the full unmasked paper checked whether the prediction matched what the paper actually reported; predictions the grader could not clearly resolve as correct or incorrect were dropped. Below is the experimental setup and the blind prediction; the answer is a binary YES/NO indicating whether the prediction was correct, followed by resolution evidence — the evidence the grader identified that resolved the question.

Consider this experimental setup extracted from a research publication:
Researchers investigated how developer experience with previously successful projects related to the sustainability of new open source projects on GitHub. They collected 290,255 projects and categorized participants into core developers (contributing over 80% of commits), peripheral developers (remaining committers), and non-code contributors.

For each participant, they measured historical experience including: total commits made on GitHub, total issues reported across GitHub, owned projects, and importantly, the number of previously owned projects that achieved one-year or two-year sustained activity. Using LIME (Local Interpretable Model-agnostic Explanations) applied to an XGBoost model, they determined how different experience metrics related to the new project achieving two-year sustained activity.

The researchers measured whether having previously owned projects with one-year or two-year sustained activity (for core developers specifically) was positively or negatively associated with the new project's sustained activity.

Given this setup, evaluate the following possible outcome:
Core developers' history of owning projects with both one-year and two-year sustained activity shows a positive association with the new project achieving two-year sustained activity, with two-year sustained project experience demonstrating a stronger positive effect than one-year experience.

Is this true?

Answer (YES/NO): NO